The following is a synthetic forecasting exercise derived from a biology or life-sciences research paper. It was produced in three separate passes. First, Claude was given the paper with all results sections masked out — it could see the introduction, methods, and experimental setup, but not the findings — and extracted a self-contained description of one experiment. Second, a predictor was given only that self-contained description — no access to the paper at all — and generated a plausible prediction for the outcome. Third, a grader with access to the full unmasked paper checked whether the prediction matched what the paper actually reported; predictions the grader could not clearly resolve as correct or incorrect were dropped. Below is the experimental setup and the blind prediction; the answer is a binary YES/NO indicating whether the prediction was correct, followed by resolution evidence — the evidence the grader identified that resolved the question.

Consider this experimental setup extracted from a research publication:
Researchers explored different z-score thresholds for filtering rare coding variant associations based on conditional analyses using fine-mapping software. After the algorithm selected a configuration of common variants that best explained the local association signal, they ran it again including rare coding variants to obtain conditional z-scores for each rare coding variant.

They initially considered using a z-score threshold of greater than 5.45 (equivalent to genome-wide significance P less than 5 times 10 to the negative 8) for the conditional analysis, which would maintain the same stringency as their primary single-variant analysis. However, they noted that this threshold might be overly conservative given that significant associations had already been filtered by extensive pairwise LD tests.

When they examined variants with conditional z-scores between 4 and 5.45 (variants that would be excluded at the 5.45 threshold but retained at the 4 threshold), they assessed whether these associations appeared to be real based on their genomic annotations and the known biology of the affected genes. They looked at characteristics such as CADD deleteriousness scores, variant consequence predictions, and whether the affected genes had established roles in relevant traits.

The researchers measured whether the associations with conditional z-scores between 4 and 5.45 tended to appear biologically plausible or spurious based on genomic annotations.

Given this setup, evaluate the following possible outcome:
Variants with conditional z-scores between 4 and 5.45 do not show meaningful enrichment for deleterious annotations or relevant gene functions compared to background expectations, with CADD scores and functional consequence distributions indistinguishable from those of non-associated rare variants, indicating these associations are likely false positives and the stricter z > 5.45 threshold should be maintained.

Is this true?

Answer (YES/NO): NO